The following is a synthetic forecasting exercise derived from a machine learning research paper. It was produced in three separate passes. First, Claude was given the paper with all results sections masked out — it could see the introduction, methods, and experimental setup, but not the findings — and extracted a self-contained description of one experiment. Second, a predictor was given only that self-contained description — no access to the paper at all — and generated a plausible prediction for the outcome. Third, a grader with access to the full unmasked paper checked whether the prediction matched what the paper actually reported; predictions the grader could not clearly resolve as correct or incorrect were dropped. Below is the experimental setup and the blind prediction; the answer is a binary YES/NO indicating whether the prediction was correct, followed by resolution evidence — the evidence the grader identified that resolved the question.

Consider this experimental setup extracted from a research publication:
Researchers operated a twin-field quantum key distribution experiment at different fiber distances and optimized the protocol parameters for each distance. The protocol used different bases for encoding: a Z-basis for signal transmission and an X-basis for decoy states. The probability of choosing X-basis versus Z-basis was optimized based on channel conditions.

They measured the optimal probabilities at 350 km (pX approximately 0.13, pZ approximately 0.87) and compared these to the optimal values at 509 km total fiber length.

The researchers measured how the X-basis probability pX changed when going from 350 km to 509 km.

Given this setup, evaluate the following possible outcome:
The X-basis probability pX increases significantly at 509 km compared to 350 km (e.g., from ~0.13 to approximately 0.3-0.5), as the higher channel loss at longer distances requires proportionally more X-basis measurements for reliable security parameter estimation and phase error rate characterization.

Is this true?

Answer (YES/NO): NO